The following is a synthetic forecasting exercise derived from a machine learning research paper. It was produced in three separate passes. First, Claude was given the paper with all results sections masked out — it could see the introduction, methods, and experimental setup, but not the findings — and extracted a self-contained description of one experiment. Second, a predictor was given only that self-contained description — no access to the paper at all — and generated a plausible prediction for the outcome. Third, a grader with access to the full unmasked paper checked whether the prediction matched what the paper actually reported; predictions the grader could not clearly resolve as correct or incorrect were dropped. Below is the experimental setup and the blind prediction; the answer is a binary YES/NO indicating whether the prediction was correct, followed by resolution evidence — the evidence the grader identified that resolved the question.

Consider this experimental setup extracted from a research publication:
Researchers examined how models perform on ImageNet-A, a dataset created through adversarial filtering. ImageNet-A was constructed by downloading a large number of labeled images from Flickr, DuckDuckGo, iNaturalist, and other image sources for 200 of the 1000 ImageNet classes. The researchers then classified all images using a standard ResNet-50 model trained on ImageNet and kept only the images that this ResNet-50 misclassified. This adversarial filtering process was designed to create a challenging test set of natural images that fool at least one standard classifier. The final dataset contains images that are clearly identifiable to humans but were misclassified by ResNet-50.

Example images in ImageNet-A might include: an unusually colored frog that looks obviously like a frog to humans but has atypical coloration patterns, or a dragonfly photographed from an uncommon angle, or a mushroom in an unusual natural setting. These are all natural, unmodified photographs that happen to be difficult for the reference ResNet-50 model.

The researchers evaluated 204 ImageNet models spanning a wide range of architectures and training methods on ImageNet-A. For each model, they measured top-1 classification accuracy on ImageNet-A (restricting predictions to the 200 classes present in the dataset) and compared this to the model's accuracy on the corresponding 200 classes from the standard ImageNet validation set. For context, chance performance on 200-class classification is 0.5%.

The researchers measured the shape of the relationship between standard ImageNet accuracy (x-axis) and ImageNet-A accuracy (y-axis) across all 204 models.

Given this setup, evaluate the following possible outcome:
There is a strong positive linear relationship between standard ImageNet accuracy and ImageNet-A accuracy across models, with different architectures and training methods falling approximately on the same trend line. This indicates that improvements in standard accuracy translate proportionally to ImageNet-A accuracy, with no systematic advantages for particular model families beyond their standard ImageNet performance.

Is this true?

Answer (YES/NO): NO